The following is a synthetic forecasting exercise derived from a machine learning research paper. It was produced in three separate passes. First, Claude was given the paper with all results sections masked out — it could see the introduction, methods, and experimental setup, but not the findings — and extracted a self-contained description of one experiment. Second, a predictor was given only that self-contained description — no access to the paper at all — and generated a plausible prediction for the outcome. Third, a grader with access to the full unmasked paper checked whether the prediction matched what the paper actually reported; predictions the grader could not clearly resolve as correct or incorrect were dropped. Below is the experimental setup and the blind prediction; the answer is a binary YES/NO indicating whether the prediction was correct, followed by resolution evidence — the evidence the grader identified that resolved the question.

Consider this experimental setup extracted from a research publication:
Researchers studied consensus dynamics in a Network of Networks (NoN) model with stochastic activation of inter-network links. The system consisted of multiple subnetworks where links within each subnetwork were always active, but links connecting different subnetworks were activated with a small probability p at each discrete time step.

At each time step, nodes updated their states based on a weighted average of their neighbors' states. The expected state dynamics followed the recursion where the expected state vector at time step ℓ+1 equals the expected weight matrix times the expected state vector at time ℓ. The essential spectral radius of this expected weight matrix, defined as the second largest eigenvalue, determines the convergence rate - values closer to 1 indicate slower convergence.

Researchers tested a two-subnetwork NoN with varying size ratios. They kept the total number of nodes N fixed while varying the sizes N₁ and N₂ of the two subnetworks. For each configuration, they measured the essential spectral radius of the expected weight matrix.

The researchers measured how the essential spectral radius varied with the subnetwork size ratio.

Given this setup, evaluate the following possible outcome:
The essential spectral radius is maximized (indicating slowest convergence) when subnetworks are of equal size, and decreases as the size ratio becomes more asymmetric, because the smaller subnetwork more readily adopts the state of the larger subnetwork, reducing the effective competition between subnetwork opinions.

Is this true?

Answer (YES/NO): YES